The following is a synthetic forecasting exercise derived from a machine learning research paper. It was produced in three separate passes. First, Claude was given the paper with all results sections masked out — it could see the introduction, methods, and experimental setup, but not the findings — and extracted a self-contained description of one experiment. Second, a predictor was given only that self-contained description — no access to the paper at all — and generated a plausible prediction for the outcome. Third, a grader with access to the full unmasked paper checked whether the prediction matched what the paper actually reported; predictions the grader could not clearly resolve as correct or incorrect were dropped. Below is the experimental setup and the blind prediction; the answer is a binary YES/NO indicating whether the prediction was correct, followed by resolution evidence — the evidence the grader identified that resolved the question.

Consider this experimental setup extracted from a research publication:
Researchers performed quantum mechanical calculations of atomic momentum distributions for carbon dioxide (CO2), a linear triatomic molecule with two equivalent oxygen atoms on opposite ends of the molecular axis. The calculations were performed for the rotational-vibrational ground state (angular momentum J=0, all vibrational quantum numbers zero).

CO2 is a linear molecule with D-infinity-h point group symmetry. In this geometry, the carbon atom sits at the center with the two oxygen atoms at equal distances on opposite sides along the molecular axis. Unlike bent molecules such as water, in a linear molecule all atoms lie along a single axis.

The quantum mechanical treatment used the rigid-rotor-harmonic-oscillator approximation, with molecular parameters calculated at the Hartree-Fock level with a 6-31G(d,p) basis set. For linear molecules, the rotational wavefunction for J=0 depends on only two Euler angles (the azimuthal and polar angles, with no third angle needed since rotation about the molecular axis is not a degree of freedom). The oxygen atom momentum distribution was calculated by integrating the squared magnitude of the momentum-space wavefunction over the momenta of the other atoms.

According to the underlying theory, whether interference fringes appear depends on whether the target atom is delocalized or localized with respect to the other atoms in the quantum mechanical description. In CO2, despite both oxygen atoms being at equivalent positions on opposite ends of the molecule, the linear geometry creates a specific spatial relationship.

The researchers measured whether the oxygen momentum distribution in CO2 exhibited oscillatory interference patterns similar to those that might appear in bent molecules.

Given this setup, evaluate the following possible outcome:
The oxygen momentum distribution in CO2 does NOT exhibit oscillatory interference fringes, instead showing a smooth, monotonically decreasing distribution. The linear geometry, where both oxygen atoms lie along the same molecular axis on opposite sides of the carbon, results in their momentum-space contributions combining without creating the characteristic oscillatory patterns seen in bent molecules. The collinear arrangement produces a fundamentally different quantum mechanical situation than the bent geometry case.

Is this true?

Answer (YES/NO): YES